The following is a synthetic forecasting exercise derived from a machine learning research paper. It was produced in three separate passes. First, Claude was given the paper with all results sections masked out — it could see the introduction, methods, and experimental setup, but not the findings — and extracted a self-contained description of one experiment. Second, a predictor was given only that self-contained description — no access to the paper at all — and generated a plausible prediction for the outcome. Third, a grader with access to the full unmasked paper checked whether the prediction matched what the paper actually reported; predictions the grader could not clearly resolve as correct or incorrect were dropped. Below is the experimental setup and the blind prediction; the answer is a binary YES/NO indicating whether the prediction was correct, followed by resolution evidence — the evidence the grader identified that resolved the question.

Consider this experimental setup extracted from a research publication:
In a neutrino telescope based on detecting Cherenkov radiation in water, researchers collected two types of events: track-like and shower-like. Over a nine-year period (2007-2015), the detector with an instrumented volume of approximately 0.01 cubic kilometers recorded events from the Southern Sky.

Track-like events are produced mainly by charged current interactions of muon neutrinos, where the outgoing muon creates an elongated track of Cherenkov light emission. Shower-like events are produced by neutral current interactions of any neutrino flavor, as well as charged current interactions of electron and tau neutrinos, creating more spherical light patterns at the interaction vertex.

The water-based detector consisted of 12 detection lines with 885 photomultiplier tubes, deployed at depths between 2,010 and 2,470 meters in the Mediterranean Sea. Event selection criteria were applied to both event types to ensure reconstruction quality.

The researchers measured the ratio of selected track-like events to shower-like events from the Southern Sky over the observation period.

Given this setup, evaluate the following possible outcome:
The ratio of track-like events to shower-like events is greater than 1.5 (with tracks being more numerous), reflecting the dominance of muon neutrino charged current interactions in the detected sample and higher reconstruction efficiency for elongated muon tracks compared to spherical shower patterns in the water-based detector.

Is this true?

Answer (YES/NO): YES